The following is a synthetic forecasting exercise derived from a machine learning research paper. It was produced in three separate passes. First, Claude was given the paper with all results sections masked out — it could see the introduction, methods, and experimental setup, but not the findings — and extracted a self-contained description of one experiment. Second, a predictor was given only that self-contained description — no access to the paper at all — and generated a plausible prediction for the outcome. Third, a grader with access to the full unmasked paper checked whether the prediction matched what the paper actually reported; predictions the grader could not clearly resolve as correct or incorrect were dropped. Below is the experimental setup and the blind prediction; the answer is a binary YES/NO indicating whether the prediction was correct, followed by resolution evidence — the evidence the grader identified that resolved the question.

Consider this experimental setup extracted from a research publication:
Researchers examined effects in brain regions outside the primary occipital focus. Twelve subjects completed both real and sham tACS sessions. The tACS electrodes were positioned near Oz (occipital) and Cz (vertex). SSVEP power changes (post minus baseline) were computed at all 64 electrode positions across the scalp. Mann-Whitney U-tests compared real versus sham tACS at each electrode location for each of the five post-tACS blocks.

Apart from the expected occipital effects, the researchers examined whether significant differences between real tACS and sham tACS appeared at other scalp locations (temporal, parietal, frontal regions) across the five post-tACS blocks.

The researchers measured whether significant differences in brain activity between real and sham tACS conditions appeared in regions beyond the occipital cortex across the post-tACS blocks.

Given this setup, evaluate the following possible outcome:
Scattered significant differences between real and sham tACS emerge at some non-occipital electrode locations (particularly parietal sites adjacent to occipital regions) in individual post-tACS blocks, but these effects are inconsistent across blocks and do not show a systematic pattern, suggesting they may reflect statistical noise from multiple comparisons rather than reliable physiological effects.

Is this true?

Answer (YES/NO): NO